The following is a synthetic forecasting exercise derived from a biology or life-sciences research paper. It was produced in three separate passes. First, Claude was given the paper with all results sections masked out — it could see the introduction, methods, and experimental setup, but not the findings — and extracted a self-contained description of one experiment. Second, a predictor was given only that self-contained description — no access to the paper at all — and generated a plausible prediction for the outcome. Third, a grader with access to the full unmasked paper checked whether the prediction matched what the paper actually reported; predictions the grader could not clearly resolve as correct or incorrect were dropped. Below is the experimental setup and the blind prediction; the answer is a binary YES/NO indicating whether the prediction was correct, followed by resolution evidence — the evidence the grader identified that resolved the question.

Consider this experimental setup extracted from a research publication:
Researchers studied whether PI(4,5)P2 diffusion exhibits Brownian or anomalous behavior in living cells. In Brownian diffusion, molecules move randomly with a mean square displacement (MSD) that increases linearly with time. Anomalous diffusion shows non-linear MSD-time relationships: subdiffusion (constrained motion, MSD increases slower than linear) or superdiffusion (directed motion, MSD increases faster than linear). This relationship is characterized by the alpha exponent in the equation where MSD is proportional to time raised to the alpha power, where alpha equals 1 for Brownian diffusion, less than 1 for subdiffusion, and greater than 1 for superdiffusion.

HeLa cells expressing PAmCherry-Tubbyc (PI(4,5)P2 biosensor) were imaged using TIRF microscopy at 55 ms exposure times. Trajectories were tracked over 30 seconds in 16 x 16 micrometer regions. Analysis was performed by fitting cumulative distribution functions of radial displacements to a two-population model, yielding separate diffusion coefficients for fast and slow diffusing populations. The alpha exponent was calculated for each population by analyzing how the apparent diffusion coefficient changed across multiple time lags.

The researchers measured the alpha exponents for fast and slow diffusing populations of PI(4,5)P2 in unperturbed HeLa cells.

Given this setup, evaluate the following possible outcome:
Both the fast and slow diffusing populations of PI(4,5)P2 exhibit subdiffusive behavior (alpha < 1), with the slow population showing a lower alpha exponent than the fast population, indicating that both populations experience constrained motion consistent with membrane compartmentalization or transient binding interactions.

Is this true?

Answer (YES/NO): NO